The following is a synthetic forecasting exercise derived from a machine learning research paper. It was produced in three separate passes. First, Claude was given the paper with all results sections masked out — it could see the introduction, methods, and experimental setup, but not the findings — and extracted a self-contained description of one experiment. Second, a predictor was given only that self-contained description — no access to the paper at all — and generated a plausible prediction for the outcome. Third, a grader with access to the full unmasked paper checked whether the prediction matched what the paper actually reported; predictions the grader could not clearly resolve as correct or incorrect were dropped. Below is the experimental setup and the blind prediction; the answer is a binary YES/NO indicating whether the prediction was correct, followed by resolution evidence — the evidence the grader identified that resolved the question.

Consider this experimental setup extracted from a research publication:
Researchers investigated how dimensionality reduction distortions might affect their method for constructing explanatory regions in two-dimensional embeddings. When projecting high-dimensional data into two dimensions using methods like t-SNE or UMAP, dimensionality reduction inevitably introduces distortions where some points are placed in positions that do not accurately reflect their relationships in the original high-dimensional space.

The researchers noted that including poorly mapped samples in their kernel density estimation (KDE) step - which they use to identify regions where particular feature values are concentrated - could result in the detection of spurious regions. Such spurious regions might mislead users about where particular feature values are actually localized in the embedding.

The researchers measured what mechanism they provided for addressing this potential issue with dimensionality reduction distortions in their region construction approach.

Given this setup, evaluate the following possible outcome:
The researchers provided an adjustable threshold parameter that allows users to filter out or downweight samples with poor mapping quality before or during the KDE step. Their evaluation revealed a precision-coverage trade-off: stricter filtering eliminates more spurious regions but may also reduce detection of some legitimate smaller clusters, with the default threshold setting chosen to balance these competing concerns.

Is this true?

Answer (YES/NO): NO